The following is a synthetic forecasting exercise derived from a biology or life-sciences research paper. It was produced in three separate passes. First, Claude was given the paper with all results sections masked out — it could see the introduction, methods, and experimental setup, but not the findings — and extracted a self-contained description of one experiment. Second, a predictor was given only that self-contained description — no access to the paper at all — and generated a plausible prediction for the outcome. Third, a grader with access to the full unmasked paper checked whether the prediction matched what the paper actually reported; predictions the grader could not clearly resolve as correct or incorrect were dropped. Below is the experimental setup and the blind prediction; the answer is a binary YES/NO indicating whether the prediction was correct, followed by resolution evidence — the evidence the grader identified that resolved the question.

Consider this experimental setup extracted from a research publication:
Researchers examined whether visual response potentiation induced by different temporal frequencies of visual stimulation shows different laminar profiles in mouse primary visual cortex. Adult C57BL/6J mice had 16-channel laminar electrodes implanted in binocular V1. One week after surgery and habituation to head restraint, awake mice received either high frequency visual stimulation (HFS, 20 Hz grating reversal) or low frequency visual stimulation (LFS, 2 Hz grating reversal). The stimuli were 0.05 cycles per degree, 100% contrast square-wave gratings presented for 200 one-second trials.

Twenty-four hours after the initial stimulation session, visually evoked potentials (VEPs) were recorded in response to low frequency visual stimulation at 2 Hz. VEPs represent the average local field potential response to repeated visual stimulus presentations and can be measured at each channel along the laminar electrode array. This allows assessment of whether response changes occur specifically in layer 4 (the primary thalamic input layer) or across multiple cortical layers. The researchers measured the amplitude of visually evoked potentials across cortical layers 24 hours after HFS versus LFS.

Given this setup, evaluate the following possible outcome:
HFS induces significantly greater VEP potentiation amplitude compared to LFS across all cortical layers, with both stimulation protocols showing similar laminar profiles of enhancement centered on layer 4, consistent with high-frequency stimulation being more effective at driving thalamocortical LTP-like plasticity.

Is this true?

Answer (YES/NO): NO